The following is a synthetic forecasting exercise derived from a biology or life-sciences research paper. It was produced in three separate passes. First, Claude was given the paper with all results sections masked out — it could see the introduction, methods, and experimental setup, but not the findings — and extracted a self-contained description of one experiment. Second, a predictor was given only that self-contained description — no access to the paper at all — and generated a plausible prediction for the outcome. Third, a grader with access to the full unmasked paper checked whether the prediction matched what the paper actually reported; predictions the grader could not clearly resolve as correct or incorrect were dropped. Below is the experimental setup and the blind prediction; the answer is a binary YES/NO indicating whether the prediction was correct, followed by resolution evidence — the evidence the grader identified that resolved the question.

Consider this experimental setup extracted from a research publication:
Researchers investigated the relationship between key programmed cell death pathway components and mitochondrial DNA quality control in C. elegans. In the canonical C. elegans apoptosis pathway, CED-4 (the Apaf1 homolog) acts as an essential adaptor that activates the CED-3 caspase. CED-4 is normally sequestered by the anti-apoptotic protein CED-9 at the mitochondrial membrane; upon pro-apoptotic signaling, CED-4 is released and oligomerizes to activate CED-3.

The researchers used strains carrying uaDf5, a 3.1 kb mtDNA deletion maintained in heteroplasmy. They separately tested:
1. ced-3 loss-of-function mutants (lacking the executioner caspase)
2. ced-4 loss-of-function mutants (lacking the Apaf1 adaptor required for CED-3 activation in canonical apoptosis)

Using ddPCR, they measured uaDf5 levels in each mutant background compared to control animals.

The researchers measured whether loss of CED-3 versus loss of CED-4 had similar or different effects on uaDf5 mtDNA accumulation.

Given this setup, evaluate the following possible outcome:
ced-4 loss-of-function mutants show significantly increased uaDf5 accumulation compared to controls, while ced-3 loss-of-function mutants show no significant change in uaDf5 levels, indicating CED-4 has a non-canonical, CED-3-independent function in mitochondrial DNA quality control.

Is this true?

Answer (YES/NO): NO